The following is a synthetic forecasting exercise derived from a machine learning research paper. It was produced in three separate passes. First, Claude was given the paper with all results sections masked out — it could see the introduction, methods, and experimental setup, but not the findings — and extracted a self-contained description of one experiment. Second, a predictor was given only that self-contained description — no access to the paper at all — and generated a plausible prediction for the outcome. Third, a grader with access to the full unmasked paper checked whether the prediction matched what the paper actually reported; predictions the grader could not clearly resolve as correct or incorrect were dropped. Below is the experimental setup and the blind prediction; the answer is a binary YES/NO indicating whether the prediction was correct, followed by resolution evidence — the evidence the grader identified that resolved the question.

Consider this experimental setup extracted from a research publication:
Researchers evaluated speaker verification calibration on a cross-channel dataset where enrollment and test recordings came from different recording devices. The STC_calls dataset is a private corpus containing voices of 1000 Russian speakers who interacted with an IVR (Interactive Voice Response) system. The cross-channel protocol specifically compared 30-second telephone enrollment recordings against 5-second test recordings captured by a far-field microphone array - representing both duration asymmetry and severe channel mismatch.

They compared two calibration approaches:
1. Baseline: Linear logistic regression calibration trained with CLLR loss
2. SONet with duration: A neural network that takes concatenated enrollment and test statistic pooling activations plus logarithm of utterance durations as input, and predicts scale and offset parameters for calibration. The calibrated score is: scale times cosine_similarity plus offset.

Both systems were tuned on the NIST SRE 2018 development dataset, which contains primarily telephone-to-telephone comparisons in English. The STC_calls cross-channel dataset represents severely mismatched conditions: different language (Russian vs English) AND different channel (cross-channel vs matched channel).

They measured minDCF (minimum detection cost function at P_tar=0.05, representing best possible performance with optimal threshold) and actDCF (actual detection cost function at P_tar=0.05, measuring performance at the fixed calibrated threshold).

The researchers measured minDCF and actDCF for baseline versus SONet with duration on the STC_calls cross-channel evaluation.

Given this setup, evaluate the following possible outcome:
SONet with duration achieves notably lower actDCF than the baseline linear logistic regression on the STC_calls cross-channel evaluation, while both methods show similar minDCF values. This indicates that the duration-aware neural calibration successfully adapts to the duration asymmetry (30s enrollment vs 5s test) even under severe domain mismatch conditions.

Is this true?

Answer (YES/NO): NO